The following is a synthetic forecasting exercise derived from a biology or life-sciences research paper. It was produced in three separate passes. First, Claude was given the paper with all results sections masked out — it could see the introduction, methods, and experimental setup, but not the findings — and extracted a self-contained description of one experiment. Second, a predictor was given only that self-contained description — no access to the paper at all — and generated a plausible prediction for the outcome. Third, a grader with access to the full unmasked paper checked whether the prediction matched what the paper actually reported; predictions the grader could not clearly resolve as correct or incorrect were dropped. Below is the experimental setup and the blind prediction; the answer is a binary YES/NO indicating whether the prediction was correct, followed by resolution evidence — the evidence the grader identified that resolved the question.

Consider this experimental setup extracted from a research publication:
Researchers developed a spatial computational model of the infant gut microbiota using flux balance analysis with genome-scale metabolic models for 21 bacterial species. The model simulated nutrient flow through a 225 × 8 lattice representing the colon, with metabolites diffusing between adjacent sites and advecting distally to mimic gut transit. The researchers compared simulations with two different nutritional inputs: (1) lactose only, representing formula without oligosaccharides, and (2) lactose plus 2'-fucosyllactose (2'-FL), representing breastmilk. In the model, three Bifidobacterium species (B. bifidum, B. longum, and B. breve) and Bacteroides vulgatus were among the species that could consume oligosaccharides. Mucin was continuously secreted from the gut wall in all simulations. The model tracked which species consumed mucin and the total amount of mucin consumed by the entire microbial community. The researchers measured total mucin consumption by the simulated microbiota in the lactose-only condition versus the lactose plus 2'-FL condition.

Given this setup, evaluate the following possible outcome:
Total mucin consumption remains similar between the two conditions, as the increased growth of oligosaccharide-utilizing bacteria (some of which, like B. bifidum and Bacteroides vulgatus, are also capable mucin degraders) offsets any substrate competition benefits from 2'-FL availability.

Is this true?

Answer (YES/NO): NO